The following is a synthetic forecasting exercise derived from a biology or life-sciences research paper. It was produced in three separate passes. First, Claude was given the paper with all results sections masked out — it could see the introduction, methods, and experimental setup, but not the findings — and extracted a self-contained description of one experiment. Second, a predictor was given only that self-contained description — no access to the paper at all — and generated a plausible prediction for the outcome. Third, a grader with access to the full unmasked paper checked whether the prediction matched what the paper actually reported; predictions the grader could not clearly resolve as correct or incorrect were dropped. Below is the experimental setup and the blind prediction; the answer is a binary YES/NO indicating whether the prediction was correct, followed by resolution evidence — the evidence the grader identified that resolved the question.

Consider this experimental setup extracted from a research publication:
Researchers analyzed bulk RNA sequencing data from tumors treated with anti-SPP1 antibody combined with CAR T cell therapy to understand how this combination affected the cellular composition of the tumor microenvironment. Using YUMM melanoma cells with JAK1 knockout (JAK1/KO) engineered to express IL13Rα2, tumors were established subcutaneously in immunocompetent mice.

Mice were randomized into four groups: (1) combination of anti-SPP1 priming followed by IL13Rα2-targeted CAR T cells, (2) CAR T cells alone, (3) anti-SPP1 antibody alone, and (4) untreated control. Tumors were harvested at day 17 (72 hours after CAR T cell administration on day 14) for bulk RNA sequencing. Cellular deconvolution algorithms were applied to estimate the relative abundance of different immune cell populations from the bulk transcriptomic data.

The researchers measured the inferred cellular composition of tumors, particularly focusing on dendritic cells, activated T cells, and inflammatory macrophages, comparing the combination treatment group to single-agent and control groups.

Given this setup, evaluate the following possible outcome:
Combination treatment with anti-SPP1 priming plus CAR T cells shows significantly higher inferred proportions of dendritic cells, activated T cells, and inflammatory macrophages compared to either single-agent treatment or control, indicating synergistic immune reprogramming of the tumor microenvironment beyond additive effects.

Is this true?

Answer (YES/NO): YES